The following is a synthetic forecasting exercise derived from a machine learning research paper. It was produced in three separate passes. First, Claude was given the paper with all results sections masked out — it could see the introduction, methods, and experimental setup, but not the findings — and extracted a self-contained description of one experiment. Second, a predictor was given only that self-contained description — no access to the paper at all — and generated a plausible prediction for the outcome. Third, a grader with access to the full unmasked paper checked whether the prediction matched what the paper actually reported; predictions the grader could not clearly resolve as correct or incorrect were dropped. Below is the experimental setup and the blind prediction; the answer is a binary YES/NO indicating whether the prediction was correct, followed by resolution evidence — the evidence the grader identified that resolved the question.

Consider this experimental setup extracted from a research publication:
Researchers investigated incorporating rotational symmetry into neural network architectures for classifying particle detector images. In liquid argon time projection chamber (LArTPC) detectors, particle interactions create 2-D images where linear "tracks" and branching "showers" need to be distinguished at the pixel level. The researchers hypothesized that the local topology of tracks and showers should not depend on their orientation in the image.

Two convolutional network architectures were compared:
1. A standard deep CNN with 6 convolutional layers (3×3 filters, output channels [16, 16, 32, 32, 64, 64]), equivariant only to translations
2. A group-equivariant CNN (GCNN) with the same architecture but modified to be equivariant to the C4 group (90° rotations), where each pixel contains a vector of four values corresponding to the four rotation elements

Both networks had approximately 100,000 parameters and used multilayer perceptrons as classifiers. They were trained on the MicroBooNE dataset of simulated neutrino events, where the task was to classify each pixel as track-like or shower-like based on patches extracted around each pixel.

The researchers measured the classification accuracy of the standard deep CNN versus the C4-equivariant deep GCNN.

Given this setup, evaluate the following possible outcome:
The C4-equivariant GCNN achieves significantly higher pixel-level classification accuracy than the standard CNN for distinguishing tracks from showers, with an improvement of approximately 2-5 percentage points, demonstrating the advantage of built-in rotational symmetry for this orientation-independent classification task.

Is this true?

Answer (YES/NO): NO